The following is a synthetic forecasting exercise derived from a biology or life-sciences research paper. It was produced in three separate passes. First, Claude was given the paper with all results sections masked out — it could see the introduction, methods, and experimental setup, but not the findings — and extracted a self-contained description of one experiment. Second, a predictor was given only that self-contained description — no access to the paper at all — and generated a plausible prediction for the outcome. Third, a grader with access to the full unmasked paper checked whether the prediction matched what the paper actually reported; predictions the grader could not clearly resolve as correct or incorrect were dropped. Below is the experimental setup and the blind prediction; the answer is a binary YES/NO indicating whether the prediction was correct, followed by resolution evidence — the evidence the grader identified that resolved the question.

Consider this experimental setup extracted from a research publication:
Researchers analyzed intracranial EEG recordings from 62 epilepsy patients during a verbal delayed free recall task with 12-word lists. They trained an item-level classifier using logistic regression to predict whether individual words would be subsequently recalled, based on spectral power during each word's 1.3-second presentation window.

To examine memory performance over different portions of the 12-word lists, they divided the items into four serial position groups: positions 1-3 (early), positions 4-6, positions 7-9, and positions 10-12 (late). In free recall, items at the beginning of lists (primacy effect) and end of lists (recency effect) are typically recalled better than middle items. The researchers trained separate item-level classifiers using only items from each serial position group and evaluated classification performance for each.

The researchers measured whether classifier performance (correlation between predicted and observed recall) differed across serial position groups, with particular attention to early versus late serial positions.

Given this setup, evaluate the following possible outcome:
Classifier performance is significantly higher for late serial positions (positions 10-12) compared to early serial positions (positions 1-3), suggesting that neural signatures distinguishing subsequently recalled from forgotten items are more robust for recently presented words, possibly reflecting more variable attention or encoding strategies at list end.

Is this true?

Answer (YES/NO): NO